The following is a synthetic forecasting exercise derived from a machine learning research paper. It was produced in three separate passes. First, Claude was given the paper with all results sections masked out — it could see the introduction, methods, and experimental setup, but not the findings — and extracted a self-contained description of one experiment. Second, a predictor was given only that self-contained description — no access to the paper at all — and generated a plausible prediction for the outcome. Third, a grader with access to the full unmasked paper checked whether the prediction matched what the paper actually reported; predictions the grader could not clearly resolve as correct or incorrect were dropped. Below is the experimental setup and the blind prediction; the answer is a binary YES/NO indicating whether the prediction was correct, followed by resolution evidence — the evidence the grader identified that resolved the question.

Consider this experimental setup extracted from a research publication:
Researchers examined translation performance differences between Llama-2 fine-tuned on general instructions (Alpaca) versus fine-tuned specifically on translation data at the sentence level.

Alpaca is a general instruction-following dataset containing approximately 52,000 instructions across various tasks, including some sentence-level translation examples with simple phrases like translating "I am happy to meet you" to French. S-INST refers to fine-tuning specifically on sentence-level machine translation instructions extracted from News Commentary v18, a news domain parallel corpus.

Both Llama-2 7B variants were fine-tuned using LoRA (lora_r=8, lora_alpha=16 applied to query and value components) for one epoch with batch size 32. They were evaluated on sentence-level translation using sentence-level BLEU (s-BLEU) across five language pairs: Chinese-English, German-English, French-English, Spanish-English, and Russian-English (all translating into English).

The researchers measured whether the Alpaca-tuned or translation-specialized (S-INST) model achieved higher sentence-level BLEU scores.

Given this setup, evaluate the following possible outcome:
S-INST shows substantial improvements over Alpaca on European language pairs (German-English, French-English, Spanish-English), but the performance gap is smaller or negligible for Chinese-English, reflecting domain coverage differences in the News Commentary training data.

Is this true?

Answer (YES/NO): NO